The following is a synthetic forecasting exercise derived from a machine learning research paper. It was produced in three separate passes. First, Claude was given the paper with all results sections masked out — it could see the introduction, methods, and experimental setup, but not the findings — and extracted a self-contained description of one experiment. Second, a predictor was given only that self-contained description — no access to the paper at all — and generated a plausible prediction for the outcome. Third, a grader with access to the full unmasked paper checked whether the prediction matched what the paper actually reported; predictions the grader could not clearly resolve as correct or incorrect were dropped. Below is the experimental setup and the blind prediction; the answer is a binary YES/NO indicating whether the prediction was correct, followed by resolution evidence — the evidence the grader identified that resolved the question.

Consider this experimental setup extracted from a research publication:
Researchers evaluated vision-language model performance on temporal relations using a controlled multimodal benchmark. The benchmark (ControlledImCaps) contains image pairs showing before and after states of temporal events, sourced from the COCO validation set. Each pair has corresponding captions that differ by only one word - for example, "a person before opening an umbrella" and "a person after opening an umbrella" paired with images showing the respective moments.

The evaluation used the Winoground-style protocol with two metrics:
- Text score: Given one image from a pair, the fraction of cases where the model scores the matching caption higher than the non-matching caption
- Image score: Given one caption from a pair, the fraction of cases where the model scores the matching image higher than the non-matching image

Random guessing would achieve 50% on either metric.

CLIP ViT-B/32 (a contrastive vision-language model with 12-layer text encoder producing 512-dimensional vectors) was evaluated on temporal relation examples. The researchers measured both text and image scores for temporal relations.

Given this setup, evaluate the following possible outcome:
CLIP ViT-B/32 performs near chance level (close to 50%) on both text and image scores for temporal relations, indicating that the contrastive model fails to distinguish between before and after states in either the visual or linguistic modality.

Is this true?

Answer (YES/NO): NO